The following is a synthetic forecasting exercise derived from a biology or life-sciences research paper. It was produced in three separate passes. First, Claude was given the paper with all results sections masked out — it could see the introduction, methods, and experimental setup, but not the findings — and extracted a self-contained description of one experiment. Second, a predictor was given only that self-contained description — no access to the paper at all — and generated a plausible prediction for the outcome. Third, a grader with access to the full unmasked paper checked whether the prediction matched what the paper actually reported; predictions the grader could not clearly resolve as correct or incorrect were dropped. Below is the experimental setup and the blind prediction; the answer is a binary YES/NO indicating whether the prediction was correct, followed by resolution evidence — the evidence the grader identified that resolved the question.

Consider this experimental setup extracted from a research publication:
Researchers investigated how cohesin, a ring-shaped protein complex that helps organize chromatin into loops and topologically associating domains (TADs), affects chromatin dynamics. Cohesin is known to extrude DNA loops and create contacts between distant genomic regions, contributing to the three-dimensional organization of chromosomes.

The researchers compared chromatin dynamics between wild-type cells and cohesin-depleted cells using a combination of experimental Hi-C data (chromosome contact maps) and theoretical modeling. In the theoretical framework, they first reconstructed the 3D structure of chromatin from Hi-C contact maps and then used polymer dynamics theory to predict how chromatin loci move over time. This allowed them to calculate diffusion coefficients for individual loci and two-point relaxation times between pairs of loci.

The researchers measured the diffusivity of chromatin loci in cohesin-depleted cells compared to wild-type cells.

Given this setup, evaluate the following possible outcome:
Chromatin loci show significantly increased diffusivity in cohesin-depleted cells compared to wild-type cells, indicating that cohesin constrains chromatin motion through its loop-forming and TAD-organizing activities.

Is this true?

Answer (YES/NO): YES